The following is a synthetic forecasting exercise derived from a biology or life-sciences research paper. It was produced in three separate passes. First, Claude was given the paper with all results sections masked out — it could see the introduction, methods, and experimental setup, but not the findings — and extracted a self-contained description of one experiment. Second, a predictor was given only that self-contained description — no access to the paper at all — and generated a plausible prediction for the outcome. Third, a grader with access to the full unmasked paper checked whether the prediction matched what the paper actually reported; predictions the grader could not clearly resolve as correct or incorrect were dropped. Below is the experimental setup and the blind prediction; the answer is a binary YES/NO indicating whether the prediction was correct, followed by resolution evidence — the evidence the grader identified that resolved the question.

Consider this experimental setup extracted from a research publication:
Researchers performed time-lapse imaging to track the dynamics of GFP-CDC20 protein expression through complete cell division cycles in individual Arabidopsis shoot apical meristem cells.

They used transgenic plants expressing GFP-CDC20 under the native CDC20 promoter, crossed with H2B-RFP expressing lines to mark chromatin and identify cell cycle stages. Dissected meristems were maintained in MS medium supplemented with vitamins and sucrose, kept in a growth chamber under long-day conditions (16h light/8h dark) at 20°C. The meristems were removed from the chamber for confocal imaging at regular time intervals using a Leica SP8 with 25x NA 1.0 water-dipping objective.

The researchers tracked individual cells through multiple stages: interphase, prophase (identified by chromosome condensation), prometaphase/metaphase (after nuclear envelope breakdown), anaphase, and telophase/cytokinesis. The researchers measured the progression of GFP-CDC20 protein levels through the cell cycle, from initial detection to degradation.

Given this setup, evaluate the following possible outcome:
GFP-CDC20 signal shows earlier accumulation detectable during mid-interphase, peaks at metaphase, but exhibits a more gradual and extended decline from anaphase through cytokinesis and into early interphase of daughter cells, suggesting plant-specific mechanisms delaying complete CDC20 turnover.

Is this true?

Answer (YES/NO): NO